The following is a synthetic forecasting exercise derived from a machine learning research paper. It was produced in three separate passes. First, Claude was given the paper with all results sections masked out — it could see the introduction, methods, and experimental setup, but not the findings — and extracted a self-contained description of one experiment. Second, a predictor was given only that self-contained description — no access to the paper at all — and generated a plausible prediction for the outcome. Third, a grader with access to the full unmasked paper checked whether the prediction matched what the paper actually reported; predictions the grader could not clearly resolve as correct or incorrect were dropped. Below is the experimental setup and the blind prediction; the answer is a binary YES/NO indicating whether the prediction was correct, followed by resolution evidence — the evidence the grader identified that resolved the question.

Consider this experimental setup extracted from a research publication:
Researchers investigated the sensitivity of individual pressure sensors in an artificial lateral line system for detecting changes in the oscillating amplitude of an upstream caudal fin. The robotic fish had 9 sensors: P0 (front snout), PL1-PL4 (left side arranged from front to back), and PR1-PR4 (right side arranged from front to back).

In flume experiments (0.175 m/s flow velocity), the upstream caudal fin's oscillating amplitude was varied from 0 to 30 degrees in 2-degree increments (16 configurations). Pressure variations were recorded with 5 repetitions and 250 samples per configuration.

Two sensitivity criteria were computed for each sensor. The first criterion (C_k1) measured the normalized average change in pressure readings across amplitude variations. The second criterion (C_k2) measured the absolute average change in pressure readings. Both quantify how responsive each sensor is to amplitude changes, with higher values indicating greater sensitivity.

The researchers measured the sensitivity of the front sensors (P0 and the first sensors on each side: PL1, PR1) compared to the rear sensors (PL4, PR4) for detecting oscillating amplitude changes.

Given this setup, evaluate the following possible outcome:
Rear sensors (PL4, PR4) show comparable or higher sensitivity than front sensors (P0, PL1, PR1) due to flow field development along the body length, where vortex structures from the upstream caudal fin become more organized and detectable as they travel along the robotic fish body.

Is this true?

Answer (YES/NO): NO